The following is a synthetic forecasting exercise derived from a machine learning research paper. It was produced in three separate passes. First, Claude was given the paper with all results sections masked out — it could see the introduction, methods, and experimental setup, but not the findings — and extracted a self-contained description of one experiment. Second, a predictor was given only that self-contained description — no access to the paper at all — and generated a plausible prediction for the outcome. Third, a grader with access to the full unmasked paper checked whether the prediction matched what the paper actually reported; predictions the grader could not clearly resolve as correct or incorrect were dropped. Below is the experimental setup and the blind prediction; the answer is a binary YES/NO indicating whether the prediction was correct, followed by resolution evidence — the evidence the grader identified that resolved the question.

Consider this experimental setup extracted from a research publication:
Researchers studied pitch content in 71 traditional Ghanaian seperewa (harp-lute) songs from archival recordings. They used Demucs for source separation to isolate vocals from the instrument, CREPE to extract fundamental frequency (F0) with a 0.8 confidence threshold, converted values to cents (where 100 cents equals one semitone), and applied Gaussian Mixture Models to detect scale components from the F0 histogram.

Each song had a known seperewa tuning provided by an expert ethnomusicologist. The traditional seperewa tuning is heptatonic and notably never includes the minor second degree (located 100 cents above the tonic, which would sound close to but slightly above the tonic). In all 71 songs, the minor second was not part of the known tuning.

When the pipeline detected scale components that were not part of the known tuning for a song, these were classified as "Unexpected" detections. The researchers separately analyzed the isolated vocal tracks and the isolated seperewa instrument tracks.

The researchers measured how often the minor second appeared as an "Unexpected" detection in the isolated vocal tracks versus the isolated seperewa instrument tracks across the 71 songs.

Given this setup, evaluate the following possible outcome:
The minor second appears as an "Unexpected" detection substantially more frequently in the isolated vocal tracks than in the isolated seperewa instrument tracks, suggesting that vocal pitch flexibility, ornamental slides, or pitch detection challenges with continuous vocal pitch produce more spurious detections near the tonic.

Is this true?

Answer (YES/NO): NO